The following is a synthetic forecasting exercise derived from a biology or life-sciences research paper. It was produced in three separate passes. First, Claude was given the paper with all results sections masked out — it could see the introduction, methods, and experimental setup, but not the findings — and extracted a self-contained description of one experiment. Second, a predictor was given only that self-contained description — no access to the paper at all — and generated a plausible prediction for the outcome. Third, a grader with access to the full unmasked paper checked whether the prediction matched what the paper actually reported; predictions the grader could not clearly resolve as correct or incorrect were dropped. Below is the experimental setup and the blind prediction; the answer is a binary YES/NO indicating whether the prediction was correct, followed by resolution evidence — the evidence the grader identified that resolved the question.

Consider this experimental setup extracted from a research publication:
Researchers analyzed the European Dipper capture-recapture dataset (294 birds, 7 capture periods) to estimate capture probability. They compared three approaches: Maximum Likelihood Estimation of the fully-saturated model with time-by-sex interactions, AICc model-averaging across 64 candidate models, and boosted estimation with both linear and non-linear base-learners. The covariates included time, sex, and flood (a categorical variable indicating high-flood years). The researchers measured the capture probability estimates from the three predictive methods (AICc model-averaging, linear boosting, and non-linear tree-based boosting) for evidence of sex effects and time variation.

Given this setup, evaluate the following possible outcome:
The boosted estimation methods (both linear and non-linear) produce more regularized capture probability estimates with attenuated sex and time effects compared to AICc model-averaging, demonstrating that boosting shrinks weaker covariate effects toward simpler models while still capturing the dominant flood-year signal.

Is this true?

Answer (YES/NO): YES